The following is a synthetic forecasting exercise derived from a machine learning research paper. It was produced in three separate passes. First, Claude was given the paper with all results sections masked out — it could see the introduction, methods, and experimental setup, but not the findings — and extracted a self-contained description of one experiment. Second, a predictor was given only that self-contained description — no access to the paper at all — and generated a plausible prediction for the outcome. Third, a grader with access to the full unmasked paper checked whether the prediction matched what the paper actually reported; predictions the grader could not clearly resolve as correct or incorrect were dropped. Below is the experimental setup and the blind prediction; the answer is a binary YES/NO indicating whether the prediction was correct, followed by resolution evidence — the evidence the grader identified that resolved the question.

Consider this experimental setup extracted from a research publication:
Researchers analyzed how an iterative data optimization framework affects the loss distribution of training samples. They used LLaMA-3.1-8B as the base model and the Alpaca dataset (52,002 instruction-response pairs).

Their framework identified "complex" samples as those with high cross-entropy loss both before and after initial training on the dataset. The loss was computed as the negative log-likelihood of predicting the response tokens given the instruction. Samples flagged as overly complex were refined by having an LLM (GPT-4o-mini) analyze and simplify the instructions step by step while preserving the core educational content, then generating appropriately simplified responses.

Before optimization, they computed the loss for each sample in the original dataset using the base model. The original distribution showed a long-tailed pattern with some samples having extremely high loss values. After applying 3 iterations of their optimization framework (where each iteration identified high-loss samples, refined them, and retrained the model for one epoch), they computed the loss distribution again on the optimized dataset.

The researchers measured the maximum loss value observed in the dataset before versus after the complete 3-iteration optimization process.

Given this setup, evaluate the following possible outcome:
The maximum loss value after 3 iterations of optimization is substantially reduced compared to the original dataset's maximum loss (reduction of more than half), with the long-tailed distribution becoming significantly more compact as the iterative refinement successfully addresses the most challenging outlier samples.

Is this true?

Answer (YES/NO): YES